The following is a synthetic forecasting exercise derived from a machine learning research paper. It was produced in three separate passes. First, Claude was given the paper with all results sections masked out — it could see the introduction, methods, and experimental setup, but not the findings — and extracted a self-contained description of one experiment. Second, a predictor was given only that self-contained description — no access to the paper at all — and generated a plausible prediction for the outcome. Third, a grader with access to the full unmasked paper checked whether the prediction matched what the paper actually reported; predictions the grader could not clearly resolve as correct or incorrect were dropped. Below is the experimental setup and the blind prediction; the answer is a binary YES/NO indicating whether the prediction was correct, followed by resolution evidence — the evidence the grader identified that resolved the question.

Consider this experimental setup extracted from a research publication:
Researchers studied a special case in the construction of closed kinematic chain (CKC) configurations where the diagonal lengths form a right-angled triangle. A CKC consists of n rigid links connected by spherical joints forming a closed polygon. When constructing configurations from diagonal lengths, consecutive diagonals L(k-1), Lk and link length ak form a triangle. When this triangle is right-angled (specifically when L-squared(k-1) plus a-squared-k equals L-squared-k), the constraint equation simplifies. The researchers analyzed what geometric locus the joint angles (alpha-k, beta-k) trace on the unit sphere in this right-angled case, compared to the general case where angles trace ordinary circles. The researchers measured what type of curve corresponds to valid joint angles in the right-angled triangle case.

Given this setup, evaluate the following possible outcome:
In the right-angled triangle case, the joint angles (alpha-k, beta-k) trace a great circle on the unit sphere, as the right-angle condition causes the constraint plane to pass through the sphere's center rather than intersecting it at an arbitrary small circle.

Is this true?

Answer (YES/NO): YES